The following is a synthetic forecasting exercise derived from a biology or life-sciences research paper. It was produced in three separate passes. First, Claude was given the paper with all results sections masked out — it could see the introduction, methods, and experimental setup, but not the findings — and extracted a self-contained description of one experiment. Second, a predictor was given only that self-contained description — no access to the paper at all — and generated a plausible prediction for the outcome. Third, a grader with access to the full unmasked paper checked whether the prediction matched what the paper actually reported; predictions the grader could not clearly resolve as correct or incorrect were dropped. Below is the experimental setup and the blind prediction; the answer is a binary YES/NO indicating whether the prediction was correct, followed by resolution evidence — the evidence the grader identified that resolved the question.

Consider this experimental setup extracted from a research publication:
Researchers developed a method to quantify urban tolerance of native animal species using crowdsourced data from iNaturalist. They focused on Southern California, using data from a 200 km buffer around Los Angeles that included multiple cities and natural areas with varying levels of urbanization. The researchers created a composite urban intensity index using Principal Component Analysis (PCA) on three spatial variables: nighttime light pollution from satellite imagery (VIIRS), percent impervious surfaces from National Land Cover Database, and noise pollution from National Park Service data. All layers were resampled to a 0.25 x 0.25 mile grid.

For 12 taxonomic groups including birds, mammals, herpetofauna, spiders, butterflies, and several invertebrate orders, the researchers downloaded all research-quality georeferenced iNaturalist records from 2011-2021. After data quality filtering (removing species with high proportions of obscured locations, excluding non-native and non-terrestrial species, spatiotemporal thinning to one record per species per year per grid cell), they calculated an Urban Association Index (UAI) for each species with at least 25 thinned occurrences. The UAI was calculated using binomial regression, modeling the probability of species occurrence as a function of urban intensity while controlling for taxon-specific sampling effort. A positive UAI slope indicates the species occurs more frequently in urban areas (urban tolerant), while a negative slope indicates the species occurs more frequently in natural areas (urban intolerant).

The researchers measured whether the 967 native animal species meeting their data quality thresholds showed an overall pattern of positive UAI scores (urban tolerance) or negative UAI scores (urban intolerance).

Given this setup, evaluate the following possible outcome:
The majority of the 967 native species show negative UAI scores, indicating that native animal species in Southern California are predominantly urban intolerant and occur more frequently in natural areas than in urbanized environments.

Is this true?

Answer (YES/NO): YES